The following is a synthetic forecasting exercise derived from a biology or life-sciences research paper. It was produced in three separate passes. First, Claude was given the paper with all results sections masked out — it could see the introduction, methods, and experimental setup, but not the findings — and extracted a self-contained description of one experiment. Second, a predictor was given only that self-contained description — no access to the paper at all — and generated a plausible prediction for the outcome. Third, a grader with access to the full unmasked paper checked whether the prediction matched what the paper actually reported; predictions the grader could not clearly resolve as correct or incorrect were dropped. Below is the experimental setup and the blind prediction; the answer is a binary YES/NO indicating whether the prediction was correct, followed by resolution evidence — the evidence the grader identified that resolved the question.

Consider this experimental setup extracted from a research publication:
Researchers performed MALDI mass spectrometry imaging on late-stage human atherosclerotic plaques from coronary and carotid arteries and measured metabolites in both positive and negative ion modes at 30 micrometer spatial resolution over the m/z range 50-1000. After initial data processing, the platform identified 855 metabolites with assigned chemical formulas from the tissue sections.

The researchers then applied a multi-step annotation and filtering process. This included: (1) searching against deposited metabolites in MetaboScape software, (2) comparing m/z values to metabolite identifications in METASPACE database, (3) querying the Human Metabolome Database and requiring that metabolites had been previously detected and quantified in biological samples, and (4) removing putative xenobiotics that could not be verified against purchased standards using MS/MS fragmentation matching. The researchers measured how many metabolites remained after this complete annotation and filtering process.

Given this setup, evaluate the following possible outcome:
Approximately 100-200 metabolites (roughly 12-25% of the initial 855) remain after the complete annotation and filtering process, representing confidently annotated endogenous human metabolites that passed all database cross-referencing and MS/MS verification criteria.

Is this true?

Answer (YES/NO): YES